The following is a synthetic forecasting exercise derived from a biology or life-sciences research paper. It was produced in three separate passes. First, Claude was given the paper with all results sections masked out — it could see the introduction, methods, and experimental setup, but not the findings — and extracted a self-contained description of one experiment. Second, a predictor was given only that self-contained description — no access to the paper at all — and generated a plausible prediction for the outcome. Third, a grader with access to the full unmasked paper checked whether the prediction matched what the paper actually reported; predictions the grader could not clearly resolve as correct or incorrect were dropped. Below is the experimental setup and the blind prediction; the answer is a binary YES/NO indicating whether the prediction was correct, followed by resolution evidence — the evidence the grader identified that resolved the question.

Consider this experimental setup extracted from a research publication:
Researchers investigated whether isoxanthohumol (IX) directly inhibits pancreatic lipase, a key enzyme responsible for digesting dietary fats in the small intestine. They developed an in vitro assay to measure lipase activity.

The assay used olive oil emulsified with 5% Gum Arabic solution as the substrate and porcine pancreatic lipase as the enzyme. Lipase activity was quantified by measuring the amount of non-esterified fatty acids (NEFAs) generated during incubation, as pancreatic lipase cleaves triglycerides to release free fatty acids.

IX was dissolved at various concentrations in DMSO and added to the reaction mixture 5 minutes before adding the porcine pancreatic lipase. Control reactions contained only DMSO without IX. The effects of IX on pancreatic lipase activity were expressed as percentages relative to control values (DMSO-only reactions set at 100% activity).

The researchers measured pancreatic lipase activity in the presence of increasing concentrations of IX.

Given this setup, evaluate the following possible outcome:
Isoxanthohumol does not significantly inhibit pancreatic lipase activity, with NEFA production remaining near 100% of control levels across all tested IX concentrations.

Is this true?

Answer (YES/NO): NO